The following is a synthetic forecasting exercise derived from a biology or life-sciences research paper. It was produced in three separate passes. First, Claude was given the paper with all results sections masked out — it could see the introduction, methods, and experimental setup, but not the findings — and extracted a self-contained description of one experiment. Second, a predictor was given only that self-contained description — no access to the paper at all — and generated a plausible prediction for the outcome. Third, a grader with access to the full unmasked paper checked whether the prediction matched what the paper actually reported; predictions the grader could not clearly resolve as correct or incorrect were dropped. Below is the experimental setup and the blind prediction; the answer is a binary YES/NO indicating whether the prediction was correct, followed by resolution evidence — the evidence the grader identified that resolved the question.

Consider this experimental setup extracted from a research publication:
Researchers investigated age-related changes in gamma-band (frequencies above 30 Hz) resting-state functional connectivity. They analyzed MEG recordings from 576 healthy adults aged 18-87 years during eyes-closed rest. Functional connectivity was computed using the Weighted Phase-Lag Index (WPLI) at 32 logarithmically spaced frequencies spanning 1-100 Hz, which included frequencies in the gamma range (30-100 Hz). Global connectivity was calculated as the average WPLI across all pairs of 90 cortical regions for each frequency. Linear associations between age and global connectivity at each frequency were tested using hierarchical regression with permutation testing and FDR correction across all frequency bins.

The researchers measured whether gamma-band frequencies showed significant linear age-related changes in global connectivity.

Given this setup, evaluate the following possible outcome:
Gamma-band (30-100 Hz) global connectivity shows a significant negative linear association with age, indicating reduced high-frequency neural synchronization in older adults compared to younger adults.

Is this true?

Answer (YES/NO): NO